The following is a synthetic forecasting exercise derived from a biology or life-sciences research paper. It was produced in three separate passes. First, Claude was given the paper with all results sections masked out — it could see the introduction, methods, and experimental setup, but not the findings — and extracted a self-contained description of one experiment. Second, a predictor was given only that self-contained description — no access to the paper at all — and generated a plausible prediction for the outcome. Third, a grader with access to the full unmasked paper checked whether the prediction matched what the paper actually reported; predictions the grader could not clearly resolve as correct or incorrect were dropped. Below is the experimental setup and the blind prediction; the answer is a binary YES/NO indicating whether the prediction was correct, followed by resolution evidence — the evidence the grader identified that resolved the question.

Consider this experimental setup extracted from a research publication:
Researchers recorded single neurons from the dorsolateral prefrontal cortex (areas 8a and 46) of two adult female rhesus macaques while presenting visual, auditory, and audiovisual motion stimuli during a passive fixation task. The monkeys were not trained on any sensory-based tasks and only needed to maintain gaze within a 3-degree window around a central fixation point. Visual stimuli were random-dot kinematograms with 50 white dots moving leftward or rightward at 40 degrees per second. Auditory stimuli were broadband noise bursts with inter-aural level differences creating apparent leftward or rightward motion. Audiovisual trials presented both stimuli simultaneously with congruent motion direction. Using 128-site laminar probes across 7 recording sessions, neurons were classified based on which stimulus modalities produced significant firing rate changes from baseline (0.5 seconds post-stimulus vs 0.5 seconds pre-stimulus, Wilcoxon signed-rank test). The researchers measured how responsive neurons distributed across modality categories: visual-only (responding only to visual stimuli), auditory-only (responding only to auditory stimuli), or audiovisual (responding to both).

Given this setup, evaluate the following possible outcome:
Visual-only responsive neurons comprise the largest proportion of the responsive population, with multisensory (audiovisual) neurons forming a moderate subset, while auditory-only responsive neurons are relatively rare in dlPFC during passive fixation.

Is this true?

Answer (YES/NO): NO